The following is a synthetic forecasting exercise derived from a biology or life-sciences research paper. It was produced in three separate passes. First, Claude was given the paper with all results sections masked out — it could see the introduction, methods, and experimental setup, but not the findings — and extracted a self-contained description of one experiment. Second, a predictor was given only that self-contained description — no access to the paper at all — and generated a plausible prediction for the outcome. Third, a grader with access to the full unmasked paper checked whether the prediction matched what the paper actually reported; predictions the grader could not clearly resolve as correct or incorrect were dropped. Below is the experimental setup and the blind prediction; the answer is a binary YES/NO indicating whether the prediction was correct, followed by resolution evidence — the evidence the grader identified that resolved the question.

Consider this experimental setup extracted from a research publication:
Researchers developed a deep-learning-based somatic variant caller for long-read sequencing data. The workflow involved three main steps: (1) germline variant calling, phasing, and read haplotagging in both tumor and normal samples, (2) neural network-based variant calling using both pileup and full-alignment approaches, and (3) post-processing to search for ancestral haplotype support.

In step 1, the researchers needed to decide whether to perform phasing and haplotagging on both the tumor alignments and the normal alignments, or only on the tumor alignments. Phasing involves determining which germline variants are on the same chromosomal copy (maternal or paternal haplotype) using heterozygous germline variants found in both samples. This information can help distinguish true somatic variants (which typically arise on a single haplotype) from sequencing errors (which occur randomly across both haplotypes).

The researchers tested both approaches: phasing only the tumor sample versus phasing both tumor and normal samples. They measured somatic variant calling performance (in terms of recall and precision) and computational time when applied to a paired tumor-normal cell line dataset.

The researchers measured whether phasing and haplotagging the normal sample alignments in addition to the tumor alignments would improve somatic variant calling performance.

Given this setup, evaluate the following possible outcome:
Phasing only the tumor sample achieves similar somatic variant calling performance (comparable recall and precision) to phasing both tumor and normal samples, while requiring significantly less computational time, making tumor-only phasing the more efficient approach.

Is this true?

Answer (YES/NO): YES